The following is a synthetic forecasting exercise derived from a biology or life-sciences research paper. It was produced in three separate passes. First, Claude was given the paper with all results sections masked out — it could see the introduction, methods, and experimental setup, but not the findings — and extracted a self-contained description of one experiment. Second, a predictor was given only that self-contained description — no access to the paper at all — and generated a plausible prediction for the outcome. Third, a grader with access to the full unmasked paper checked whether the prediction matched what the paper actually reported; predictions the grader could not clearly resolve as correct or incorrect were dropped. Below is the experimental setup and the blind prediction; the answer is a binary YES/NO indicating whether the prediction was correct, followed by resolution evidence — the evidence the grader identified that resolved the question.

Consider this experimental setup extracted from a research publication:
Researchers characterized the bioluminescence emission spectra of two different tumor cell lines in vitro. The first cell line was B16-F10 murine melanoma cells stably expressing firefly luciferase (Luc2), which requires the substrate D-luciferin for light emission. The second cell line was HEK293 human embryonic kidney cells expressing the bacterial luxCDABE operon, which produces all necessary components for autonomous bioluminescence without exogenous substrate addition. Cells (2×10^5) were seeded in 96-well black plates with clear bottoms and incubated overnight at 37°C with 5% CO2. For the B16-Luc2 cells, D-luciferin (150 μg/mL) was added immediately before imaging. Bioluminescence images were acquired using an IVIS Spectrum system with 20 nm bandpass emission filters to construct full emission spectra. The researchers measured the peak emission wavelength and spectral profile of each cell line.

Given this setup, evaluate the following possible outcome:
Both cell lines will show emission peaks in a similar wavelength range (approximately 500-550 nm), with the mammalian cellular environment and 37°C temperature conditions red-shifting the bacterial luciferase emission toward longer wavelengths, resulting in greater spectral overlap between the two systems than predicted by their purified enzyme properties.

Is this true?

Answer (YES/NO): NO